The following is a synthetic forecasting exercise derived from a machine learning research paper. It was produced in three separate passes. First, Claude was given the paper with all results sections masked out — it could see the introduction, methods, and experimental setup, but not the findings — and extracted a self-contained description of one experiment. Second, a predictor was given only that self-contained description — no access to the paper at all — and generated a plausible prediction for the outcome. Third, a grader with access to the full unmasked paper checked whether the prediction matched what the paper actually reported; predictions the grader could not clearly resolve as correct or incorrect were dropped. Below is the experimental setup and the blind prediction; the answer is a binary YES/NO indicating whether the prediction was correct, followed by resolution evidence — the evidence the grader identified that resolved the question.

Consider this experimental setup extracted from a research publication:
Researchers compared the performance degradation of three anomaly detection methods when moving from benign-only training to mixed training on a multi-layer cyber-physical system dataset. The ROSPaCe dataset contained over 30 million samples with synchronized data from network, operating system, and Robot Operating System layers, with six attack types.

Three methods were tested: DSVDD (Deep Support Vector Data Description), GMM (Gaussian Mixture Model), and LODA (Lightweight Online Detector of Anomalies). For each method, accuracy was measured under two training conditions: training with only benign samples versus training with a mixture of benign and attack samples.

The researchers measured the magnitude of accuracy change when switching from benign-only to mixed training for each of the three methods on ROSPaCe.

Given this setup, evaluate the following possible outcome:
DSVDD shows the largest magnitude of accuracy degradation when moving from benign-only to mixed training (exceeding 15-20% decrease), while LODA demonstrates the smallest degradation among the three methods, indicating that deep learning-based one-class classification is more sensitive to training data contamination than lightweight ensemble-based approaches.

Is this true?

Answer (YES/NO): NO